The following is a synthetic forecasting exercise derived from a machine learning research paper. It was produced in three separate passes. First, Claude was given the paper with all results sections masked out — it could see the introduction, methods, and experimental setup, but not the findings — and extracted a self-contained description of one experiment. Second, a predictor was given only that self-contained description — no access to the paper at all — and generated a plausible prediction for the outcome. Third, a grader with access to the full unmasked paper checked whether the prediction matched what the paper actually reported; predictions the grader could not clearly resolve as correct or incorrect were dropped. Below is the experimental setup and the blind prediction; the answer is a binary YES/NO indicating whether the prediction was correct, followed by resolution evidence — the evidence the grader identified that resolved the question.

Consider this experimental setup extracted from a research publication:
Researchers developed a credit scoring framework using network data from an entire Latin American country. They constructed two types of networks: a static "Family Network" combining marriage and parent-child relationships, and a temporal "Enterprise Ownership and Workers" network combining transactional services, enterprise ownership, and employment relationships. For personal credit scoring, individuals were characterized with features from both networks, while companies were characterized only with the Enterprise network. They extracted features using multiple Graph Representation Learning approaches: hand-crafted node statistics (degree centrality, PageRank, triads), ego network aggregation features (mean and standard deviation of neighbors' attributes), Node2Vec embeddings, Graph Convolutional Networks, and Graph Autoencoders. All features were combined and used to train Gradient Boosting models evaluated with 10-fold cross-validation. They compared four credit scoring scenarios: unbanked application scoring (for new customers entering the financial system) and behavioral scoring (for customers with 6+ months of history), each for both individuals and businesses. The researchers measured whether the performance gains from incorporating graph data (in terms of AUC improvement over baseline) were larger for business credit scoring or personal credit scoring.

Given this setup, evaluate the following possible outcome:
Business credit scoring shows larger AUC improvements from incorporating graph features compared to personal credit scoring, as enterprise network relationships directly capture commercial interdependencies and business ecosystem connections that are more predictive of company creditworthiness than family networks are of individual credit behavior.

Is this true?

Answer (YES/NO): YES